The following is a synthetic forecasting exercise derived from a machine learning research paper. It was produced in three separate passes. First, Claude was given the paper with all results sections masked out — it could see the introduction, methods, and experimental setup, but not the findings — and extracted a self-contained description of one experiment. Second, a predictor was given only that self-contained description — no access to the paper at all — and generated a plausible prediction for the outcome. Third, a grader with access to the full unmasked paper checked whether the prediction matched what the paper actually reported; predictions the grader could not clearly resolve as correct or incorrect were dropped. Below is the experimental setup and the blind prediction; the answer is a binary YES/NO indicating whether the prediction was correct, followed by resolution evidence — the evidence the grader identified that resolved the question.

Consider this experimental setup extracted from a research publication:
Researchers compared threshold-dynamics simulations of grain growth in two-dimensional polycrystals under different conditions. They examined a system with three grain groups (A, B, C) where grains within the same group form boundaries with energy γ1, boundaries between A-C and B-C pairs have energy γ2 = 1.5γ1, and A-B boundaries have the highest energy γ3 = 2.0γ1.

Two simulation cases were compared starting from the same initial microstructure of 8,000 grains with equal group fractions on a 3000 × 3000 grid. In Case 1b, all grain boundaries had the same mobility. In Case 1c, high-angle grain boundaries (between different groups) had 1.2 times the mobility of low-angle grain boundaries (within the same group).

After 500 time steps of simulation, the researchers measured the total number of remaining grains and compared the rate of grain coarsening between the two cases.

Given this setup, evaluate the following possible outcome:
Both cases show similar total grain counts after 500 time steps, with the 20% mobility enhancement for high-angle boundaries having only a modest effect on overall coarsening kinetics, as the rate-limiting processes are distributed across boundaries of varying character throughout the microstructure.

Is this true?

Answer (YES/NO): NO